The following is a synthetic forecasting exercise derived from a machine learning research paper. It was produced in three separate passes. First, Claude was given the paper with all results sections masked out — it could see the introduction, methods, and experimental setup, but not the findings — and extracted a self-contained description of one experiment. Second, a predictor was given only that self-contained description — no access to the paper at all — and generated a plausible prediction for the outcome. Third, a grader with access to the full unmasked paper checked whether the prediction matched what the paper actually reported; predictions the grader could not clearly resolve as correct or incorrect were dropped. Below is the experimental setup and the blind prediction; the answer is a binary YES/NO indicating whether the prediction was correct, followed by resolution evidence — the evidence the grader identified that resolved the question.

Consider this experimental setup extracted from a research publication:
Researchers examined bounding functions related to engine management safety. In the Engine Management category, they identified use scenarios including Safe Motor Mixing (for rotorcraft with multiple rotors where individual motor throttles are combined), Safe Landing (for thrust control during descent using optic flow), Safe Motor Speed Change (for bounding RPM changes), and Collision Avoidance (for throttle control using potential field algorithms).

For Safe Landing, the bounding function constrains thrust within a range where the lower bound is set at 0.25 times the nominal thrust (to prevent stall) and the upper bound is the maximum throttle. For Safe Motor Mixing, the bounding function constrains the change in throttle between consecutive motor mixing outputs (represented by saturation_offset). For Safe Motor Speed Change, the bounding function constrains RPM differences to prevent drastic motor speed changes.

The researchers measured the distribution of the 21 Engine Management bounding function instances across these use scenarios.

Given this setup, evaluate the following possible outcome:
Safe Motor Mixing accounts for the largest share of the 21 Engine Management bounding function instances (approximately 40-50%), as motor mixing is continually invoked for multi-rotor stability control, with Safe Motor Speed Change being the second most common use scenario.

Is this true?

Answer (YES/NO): NO